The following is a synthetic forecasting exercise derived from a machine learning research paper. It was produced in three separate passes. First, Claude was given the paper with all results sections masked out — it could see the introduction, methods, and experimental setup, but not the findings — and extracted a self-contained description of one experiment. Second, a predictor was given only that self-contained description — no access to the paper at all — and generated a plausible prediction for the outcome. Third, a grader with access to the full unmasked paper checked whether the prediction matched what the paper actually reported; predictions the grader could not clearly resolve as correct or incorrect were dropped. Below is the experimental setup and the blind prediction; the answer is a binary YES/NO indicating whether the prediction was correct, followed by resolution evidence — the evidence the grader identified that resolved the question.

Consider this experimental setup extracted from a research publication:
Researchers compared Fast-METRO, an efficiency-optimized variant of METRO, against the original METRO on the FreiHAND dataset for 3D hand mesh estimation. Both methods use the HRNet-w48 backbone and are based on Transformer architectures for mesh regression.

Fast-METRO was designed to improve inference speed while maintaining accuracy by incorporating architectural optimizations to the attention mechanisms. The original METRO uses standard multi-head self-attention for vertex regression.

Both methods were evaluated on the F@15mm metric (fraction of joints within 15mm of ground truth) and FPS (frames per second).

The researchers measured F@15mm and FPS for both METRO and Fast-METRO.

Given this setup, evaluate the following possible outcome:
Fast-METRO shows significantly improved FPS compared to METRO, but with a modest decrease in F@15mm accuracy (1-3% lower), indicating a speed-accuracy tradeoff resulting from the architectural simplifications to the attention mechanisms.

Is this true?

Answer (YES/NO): NO